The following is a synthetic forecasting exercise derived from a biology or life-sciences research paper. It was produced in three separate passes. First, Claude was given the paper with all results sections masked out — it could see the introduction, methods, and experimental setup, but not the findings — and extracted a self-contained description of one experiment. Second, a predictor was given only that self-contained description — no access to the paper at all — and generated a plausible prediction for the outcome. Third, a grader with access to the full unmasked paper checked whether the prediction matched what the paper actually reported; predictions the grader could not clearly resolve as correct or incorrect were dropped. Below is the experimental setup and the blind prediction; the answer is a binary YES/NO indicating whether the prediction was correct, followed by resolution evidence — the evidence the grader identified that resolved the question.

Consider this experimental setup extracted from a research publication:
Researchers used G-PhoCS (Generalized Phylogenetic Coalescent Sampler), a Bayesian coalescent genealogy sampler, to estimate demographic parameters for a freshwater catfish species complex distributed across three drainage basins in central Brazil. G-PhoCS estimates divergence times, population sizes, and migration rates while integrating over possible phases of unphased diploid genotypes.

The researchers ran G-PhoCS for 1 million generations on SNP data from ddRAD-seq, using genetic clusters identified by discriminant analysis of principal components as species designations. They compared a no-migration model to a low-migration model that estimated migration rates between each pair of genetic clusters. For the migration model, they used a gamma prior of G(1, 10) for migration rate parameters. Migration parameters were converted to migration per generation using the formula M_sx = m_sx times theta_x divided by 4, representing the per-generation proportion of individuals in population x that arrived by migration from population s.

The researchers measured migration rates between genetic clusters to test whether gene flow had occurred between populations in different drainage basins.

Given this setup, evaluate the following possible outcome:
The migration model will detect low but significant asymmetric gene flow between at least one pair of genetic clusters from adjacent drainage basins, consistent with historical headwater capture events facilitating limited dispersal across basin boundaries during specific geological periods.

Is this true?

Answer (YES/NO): NO